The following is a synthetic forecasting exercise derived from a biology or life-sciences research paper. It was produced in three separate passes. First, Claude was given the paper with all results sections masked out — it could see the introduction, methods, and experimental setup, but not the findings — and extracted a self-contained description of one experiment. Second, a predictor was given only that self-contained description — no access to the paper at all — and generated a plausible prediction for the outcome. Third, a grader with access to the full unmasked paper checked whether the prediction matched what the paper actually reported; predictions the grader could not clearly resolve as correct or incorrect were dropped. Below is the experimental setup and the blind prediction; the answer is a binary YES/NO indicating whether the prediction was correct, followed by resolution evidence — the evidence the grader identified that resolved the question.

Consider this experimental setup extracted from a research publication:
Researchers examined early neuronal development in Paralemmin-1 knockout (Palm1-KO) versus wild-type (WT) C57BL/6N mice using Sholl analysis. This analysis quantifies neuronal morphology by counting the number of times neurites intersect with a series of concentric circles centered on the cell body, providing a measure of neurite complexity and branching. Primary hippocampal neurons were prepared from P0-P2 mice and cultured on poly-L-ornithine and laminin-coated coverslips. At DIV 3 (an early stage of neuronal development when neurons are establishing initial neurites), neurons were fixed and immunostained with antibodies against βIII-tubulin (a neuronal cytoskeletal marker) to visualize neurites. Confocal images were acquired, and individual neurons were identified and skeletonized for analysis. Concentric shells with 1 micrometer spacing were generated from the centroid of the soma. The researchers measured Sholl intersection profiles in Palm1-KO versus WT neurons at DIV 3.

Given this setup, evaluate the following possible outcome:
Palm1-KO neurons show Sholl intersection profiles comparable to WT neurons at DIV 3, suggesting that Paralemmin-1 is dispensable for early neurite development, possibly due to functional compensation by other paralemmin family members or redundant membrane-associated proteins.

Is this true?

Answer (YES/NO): NO